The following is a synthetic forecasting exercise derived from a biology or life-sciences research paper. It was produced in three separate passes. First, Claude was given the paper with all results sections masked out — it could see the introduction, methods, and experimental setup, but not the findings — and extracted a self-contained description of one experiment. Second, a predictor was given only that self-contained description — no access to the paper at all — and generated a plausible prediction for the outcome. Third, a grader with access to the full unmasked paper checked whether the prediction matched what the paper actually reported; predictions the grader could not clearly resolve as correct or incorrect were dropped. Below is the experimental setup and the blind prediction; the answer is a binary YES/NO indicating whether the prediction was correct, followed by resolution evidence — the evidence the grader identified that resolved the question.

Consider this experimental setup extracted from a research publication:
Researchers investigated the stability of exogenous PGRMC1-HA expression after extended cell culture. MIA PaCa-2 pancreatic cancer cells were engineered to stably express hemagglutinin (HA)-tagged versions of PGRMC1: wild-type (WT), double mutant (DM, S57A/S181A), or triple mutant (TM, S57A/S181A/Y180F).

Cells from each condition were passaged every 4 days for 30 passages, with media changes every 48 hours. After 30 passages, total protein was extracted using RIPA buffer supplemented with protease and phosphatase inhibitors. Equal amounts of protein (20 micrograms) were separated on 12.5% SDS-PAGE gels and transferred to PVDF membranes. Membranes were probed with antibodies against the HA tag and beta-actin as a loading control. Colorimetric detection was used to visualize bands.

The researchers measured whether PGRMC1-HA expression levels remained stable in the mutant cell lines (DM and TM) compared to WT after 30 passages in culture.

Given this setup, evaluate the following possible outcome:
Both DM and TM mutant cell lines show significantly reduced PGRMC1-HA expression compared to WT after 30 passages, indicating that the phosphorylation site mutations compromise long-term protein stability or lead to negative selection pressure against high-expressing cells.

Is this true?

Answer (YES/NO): NO